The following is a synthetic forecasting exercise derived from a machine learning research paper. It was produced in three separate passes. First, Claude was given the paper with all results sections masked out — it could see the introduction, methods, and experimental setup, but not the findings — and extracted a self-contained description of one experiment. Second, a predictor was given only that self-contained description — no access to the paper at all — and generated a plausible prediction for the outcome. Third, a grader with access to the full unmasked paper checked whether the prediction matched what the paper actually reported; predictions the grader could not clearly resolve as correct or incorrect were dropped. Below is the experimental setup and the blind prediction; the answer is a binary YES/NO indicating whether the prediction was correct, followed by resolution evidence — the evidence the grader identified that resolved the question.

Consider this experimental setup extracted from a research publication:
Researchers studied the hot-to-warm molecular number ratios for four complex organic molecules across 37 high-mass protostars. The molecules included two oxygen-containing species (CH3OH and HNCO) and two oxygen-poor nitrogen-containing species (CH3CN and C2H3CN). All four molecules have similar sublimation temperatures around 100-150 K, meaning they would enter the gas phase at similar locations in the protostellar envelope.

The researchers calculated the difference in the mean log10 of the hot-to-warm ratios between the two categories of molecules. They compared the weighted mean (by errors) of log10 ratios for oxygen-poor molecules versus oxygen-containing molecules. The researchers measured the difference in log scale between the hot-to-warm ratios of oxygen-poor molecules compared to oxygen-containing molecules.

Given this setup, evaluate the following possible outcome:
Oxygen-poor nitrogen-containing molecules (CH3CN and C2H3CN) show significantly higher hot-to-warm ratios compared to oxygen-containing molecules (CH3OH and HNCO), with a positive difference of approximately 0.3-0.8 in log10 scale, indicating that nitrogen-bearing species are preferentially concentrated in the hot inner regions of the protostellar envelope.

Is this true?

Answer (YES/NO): YES